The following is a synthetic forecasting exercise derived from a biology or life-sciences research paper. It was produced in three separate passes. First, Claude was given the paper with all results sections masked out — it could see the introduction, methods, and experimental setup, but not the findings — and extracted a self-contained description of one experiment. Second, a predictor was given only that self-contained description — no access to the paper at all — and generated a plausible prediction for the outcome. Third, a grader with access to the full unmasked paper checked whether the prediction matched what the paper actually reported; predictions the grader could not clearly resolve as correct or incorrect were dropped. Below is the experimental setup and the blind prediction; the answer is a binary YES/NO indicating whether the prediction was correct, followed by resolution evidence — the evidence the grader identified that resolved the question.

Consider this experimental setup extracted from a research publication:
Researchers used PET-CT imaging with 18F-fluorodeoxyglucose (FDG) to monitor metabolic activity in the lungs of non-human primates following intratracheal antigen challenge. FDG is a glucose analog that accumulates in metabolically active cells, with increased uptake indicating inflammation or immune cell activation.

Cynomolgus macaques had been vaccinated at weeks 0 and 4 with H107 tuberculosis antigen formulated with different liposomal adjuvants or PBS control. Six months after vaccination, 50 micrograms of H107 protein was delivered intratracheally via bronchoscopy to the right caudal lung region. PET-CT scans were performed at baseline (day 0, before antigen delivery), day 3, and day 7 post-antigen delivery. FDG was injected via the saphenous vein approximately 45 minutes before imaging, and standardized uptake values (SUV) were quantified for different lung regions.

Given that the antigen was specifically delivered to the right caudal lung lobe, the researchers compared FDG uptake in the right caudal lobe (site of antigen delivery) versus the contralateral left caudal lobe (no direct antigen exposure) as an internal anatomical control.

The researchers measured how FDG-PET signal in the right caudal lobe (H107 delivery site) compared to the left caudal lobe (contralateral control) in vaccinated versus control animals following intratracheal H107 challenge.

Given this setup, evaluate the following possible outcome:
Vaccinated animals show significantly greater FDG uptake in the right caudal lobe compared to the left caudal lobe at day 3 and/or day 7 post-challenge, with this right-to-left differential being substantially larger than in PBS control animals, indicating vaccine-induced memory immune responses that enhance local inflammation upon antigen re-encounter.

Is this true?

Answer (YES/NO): YES